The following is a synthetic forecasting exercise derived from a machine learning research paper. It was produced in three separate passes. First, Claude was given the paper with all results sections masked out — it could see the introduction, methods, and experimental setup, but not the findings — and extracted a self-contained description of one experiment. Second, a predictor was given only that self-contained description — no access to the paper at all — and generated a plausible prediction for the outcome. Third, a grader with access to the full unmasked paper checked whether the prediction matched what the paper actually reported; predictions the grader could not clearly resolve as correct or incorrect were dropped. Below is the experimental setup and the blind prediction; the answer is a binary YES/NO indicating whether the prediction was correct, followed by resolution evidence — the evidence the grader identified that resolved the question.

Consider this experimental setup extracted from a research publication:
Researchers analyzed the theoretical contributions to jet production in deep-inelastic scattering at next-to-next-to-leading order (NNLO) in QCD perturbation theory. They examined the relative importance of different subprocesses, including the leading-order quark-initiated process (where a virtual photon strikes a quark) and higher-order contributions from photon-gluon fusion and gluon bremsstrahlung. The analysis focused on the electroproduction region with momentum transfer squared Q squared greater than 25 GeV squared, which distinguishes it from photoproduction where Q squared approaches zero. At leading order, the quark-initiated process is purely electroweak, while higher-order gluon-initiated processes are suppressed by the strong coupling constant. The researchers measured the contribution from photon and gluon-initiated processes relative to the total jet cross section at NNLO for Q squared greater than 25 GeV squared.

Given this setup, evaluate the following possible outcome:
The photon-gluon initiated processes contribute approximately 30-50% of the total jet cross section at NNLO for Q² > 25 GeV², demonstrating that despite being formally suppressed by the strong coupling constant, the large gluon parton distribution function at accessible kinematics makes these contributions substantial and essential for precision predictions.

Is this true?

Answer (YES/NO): NO